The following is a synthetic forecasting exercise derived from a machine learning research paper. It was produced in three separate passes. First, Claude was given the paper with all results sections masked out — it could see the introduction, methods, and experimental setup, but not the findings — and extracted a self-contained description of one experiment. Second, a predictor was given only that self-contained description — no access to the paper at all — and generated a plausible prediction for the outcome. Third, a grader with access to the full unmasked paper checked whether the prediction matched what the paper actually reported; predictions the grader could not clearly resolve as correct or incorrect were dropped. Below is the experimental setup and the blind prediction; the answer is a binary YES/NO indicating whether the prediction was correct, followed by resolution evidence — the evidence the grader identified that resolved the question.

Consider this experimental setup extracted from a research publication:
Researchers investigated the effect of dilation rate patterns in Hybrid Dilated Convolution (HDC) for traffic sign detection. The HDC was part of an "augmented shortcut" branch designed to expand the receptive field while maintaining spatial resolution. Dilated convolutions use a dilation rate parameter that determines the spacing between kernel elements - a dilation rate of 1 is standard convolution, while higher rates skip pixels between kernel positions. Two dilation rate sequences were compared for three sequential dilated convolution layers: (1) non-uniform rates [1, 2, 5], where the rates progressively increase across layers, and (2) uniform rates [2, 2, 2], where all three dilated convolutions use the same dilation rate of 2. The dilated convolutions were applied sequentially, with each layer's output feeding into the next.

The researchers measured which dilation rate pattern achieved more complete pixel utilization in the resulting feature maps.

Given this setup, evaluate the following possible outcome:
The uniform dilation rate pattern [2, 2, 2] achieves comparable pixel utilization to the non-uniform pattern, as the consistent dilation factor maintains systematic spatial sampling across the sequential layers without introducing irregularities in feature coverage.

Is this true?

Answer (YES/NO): NO